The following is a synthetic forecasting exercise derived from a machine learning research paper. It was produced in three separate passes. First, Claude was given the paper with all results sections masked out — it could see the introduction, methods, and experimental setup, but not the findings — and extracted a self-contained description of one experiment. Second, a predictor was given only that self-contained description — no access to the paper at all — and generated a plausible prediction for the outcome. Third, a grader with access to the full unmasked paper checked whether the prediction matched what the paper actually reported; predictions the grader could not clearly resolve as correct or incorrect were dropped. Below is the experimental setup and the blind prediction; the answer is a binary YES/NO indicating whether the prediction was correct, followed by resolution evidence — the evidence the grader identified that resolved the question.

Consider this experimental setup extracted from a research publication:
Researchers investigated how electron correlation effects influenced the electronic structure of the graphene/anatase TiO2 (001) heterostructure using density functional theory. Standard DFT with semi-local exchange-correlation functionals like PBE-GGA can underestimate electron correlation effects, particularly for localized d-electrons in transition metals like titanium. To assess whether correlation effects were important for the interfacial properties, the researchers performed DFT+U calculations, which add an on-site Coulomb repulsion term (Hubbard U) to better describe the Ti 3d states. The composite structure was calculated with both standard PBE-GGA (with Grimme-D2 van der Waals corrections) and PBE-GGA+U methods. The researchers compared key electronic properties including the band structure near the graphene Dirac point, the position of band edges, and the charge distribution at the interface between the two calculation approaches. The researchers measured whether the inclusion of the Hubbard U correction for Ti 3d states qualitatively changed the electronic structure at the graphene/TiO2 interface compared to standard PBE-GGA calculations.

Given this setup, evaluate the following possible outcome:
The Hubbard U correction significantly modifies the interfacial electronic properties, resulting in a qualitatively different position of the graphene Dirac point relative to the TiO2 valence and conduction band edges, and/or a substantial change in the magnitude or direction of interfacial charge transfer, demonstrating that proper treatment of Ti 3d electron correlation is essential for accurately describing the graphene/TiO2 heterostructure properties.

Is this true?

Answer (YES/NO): NO